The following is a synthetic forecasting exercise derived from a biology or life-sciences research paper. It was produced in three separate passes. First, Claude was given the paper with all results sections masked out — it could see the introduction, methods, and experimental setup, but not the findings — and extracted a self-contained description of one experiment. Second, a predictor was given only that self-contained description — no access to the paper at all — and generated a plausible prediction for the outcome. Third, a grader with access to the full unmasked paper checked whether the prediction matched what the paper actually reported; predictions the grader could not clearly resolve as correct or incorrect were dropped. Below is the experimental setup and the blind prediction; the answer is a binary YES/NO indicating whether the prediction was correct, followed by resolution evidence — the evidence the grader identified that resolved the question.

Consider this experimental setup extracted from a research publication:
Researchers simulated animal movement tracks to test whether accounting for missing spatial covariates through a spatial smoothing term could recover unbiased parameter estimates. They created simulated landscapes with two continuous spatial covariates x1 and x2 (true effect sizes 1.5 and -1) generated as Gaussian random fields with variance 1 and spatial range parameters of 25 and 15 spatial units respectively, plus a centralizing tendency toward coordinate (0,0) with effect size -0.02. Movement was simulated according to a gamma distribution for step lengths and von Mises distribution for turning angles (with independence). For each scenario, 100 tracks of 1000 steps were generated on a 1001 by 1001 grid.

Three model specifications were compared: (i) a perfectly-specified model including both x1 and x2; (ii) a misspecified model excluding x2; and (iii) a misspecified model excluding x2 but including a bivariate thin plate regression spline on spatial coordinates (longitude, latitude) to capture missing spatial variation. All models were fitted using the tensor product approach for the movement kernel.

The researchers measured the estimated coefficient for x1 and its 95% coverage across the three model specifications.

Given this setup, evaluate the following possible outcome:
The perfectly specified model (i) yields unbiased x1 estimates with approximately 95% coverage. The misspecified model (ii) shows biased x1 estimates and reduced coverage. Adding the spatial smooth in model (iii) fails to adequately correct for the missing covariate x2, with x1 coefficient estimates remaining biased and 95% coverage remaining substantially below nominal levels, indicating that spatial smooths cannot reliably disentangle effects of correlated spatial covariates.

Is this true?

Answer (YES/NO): NO